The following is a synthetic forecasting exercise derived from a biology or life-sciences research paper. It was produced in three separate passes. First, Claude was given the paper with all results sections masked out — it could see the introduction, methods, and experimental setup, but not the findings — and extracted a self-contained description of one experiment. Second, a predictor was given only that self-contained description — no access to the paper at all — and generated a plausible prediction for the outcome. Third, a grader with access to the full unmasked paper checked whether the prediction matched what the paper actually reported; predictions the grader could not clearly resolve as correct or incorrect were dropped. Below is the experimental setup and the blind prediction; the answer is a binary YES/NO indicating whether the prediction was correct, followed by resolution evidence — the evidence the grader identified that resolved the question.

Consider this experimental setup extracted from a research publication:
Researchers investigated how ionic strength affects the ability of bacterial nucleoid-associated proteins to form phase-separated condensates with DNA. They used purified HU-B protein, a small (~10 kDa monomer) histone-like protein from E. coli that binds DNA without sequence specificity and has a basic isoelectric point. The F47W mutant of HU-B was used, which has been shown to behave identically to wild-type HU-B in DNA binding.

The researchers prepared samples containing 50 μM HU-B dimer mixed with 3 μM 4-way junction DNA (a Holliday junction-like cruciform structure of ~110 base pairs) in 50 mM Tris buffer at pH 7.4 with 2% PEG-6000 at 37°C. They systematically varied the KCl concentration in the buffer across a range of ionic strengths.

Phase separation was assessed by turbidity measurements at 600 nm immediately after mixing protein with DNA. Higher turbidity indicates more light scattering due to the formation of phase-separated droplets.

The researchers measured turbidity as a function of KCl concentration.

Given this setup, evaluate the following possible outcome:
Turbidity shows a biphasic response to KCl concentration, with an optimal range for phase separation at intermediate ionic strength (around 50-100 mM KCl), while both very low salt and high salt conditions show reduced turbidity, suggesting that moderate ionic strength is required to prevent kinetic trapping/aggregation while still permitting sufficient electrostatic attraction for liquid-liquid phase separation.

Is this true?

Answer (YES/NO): NO